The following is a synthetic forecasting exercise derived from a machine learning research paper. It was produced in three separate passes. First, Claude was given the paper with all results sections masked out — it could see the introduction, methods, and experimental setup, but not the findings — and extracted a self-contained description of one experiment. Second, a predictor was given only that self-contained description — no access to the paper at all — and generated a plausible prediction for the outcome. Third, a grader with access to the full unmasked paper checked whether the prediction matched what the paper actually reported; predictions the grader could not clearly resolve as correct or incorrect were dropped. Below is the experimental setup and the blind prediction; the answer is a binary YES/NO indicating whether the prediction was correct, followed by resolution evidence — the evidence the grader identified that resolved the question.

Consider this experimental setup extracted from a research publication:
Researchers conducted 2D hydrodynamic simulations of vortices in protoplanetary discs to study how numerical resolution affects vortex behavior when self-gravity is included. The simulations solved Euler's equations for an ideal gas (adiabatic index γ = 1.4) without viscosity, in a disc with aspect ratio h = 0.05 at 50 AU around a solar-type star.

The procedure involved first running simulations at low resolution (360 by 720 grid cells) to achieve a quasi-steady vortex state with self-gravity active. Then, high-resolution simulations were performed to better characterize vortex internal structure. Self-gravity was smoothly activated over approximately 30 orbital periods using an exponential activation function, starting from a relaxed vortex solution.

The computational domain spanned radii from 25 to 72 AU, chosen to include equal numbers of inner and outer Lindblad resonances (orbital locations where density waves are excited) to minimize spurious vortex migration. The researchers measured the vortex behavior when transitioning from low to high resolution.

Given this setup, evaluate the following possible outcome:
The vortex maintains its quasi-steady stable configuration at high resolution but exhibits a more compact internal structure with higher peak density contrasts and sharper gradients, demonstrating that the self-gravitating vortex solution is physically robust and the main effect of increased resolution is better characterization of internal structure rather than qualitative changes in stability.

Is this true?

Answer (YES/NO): YES